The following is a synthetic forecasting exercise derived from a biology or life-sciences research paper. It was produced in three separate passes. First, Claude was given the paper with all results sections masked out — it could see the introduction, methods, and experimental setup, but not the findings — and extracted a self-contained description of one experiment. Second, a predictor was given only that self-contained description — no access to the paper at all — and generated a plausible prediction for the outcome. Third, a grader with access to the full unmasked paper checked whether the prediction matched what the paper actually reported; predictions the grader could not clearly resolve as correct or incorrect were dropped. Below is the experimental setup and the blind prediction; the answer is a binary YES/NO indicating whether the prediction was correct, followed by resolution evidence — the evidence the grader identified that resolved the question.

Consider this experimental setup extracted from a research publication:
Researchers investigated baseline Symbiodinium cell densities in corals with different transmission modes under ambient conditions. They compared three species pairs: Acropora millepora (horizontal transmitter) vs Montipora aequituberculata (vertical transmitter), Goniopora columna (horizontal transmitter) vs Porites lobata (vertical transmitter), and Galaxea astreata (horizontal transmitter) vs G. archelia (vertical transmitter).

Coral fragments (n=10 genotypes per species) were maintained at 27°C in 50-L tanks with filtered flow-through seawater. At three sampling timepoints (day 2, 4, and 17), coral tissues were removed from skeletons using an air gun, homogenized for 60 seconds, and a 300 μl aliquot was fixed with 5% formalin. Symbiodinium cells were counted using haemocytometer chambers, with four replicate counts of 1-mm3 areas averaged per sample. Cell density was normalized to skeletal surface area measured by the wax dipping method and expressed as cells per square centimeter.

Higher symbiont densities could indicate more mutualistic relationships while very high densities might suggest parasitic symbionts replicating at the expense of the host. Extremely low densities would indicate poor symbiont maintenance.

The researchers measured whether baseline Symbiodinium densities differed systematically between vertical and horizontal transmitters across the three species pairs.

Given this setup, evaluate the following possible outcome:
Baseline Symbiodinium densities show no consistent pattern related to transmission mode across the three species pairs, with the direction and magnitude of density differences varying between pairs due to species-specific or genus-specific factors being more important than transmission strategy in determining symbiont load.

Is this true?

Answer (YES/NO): YES